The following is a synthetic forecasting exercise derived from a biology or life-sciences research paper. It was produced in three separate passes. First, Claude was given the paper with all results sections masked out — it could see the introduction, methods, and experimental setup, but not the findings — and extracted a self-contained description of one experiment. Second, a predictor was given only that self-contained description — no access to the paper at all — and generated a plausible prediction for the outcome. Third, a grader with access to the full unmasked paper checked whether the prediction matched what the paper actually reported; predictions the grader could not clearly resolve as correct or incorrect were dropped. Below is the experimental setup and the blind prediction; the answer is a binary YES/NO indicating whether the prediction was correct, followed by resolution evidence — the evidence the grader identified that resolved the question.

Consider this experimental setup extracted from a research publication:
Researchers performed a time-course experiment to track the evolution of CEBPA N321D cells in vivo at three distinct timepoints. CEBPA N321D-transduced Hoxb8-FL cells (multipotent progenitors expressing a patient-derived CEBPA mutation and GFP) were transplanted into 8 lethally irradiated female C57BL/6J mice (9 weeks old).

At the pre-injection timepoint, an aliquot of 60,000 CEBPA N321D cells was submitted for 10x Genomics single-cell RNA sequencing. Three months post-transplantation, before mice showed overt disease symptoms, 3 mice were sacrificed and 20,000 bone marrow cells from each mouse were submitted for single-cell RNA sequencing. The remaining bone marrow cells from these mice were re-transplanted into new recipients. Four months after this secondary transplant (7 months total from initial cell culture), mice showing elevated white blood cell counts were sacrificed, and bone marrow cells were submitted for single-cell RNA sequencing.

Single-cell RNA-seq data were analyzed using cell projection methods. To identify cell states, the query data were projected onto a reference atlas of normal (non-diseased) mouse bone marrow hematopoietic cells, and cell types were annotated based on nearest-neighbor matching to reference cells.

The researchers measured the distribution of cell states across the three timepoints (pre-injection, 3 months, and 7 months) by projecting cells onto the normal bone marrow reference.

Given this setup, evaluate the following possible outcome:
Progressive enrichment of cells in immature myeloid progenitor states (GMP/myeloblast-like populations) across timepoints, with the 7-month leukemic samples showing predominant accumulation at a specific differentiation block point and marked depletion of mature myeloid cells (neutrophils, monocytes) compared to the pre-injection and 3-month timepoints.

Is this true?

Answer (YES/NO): NO